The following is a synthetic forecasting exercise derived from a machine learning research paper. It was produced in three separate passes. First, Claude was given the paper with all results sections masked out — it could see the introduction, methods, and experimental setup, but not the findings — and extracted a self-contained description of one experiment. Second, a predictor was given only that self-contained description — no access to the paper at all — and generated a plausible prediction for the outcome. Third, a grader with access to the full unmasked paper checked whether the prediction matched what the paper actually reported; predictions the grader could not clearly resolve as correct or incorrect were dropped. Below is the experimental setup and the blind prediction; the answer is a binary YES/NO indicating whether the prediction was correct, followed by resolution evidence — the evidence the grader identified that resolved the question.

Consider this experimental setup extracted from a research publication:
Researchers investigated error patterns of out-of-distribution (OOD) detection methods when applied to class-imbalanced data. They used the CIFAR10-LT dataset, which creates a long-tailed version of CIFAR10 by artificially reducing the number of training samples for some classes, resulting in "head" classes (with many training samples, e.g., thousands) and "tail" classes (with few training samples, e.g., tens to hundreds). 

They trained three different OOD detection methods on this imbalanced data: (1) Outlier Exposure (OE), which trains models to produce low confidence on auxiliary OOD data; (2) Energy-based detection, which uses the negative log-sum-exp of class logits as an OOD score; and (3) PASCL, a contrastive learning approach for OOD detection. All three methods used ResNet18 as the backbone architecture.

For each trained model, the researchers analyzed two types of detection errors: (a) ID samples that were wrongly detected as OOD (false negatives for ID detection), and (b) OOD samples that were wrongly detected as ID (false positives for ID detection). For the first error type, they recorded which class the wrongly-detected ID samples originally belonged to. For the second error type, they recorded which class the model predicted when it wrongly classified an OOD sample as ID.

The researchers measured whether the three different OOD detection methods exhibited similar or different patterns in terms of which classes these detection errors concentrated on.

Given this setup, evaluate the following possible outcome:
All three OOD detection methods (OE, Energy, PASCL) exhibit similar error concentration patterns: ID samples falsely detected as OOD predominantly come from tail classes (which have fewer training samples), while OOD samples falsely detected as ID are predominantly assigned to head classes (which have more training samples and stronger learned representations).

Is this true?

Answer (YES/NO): YES